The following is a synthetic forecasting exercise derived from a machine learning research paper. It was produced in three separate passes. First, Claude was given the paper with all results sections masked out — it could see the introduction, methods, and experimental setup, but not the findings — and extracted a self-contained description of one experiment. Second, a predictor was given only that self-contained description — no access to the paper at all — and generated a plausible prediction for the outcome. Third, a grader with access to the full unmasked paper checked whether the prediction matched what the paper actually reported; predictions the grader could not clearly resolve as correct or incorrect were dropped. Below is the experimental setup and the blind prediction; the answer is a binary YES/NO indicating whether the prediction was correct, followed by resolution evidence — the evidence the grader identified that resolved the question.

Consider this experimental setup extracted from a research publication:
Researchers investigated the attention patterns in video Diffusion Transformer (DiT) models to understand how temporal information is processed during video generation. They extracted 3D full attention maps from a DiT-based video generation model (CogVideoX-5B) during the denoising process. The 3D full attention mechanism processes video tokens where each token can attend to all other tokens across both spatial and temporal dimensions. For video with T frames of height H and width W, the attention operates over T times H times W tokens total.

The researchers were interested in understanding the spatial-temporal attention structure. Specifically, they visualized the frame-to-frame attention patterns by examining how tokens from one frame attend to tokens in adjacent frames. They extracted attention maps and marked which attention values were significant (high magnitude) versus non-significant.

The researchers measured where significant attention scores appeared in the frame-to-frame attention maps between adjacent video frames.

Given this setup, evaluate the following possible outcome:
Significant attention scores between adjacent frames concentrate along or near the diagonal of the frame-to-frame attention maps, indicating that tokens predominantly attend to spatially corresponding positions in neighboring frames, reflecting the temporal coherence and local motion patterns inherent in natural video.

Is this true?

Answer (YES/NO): YES